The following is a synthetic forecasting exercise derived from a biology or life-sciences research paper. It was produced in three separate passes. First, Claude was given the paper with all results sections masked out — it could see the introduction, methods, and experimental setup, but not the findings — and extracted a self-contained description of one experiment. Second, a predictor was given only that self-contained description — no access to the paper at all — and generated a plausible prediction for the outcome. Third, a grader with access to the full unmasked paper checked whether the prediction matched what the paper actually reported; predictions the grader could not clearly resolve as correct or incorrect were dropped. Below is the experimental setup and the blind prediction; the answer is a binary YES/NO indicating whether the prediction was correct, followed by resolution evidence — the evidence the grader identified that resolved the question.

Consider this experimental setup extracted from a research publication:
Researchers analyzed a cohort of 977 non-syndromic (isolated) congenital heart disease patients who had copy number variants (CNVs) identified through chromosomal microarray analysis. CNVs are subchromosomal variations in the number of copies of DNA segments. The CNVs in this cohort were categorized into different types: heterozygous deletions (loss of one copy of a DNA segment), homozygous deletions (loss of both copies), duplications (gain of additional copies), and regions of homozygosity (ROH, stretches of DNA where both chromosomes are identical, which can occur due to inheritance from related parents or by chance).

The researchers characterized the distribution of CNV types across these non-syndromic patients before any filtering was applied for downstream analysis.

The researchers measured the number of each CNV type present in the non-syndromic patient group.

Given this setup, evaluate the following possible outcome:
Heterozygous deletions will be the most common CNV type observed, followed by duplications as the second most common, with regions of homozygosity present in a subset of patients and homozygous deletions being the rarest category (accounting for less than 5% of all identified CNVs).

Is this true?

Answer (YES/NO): YES